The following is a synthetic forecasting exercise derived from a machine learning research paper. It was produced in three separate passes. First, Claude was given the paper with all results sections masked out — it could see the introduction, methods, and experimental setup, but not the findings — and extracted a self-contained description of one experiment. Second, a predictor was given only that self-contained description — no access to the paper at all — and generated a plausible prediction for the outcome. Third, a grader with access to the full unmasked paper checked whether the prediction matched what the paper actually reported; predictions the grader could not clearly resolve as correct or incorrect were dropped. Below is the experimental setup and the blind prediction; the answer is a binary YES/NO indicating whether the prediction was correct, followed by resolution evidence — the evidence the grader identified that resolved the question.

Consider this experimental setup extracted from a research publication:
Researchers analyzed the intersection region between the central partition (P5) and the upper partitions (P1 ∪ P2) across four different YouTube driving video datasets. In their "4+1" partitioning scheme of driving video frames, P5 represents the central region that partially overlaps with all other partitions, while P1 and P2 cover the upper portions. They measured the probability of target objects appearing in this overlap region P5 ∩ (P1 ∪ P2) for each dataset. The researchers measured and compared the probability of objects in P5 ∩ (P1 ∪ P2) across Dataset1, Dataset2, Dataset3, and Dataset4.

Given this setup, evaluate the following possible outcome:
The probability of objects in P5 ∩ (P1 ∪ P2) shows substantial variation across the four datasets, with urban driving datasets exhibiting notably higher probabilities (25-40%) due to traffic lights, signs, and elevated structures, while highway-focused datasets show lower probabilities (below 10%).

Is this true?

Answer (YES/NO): NO